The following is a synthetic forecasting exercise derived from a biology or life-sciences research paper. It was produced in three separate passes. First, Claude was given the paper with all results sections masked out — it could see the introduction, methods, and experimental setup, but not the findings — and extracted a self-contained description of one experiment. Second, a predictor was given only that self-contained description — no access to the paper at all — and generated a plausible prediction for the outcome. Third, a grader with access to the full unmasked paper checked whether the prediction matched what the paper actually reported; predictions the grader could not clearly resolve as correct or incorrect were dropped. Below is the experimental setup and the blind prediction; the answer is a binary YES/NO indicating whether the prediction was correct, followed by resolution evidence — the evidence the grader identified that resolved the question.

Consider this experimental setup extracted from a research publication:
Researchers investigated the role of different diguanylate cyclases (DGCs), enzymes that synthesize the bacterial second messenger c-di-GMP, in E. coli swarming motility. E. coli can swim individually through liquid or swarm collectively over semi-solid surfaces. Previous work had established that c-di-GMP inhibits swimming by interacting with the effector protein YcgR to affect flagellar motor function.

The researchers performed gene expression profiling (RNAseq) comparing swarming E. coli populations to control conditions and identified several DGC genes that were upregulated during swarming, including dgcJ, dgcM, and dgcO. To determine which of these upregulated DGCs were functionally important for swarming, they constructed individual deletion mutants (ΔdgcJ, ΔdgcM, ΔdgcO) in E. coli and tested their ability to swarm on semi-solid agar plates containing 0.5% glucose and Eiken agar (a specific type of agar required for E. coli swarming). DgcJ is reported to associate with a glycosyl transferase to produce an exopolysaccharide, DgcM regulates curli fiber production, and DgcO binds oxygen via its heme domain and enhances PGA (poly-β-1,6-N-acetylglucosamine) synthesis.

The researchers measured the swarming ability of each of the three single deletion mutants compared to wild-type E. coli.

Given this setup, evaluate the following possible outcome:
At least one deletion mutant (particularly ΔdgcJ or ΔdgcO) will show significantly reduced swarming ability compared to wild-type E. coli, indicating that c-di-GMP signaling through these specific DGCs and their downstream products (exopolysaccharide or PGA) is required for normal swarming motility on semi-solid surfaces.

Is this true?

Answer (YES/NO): YES